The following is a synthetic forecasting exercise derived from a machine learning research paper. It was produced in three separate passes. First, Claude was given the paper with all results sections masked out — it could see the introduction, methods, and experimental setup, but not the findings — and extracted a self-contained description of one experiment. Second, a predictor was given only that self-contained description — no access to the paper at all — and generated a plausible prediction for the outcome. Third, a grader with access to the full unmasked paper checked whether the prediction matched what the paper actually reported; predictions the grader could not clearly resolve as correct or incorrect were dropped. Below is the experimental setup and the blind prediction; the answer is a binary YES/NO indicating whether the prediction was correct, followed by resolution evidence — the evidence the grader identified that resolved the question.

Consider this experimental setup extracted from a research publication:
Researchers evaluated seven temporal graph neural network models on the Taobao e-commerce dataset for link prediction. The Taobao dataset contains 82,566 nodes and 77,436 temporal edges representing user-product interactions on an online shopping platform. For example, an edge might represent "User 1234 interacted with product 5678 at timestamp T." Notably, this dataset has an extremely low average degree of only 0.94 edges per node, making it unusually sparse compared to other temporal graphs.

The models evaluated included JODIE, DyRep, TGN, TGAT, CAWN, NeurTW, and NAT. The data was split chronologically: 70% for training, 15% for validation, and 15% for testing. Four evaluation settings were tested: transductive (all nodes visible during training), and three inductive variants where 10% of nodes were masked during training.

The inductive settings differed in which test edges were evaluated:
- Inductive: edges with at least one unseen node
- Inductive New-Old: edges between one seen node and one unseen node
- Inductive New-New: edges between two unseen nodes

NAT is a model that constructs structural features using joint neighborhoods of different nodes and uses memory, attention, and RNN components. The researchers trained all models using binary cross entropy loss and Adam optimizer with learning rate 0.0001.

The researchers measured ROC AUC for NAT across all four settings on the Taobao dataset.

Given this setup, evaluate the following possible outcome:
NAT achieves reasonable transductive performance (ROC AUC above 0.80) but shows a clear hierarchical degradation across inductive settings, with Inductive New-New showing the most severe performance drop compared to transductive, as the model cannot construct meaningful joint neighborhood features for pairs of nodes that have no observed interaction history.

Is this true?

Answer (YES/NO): NO